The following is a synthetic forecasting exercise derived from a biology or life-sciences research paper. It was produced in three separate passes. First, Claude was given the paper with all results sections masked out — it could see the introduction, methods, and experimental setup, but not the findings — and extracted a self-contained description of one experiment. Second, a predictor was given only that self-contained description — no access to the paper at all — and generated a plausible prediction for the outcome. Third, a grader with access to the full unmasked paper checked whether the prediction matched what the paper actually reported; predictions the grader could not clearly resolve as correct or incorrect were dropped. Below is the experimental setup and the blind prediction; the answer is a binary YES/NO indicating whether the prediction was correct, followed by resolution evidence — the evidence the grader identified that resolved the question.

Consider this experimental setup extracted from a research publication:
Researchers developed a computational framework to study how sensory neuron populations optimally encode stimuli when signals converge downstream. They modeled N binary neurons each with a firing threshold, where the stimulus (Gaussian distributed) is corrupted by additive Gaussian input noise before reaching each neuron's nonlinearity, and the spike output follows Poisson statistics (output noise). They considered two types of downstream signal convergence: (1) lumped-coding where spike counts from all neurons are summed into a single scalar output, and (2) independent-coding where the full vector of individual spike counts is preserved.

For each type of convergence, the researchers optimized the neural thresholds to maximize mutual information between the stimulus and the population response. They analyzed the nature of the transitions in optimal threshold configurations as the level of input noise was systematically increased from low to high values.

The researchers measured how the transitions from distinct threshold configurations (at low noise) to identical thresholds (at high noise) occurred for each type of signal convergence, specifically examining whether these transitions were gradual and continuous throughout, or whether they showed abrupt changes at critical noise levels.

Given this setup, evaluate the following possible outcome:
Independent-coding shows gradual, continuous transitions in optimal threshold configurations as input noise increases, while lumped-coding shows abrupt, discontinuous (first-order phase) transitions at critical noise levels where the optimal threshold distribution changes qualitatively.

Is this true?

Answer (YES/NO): YES